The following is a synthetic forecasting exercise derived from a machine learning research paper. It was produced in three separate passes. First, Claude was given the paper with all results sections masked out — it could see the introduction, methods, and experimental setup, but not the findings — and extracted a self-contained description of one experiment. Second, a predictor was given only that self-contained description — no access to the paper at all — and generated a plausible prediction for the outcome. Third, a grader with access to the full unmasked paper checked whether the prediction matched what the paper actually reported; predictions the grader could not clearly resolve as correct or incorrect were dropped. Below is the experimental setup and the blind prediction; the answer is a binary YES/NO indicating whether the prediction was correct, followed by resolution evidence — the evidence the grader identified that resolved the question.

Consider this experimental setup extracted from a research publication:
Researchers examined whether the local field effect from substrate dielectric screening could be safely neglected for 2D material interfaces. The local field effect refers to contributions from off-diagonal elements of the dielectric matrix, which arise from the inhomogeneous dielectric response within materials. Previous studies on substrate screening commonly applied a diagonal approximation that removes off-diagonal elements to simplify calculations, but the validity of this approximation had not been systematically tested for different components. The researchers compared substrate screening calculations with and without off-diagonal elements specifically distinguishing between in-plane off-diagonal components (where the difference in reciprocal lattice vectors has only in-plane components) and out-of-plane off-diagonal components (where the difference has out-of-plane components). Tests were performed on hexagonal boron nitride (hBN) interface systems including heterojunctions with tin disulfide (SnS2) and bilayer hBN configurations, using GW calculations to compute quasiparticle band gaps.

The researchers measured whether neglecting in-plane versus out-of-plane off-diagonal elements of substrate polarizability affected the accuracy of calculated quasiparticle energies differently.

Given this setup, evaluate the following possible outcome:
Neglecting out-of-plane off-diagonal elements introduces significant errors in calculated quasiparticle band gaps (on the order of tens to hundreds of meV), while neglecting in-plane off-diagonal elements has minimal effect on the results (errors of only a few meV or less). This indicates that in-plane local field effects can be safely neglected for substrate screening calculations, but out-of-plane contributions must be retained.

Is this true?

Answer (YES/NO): NO